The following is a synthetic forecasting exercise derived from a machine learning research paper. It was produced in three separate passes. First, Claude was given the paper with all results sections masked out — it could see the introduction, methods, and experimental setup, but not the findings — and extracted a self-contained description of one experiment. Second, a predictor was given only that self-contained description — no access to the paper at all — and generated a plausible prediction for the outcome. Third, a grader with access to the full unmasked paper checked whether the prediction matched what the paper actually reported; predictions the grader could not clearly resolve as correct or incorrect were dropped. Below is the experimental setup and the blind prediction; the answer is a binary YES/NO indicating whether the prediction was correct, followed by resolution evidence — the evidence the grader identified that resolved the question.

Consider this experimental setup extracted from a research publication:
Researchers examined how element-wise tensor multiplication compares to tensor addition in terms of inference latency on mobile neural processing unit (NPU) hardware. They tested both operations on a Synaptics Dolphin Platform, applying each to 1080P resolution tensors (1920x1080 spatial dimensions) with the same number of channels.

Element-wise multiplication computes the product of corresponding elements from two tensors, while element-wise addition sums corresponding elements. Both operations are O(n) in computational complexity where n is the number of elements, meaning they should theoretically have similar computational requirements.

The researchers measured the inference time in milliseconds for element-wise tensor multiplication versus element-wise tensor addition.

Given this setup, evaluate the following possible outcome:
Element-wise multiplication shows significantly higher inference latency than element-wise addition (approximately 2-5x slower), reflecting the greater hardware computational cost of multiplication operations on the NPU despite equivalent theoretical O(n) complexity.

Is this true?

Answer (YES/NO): NO